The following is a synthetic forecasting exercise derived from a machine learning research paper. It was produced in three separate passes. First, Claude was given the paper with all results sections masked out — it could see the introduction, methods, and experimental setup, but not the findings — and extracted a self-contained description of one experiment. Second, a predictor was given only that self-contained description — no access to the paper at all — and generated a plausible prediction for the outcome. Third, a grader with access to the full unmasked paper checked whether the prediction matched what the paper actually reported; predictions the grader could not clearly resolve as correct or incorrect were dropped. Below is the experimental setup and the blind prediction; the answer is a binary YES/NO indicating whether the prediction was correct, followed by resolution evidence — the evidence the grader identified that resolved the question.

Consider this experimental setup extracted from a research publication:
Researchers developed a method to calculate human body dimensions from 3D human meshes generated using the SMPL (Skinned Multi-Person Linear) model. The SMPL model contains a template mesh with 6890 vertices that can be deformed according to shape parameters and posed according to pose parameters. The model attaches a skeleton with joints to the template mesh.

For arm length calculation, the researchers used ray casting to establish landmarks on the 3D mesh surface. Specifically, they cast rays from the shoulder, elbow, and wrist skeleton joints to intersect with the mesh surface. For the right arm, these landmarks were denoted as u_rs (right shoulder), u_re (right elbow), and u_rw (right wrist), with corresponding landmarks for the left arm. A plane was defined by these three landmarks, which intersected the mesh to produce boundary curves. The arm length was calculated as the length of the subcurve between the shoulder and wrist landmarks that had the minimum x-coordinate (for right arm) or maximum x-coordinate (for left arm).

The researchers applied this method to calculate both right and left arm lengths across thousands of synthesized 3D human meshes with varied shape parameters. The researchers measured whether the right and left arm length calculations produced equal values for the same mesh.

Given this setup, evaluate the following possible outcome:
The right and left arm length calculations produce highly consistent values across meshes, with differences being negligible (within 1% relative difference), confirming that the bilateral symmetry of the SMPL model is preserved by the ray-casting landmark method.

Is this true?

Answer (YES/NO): NO